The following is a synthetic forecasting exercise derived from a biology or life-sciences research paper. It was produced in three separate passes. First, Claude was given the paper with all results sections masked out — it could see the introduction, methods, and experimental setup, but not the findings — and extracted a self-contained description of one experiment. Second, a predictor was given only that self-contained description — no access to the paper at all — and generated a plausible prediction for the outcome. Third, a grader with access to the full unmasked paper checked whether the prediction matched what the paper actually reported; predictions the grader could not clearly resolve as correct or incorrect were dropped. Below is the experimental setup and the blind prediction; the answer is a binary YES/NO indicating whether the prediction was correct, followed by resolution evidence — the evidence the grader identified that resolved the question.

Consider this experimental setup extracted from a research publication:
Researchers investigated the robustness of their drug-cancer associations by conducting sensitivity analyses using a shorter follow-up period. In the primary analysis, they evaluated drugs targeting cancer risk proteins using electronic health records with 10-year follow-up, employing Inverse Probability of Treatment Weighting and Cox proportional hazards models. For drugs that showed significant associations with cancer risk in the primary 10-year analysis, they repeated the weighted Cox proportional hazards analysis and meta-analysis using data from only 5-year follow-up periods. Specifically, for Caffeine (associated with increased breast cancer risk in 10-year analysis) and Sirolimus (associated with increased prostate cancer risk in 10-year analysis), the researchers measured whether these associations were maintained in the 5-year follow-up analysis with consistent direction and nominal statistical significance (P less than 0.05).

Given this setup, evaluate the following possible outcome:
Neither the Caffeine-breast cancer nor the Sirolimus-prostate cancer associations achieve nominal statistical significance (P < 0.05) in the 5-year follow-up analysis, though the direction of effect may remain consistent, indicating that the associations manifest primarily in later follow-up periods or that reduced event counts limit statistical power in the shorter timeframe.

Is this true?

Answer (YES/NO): NO